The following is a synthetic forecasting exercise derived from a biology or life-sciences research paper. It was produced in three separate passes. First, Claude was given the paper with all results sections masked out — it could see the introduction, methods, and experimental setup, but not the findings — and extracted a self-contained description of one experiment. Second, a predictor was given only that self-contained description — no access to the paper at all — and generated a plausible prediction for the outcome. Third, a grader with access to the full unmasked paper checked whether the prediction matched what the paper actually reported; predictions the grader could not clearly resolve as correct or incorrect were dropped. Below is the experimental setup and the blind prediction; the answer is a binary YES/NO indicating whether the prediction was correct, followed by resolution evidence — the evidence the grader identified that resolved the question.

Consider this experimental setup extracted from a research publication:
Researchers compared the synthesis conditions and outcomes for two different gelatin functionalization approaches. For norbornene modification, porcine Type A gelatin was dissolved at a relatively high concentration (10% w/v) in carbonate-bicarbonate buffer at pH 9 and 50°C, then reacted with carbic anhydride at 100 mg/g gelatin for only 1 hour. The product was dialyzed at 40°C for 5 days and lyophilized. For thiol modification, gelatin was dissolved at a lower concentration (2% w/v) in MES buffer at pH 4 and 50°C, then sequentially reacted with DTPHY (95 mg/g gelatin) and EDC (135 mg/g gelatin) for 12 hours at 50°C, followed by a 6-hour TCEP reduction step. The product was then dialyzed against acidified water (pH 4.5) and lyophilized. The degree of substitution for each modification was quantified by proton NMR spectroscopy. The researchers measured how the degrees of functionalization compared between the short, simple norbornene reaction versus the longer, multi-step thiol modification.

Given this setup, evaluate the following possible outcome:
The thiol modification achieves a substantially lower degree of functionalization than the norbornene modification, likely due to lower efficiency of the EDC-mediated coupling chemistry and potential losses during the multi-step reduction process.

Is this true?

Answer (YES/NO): NO